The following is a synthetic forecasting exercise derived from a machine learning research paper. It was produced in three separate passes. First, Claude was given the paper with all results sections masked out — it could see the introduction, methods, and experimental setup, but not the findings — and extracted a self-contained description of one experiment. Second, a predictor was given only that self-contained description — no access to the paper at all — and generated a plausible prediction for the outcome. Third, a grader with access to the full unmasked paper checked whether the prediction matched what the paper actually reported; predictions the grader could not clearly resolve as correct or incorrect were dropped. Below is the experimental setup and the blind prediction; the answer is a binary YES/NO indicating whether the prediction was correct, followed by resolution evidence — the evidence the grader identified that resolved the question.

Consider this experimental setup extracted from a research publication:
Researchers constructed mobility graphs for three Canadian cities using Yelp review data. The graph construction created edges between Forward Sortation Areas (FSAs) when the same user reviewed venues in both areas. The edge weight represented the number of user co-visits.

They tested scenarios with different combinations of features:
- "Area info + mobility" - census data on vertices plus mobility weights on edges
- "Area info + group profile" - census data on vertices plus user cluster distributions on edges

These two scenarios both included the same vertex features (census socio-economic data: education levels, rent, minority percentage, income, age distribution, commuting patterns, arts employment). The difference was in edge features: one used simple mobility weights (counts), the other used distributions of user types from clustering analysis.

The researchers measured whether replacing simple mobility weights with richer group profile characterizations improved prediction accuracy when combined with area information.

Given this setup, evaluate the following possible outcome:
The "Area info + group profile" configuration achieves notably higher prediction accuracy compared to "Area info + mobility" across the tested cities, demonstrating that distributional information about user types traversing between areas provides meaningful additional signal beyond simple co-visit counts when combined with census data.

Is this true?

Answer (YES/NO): NO